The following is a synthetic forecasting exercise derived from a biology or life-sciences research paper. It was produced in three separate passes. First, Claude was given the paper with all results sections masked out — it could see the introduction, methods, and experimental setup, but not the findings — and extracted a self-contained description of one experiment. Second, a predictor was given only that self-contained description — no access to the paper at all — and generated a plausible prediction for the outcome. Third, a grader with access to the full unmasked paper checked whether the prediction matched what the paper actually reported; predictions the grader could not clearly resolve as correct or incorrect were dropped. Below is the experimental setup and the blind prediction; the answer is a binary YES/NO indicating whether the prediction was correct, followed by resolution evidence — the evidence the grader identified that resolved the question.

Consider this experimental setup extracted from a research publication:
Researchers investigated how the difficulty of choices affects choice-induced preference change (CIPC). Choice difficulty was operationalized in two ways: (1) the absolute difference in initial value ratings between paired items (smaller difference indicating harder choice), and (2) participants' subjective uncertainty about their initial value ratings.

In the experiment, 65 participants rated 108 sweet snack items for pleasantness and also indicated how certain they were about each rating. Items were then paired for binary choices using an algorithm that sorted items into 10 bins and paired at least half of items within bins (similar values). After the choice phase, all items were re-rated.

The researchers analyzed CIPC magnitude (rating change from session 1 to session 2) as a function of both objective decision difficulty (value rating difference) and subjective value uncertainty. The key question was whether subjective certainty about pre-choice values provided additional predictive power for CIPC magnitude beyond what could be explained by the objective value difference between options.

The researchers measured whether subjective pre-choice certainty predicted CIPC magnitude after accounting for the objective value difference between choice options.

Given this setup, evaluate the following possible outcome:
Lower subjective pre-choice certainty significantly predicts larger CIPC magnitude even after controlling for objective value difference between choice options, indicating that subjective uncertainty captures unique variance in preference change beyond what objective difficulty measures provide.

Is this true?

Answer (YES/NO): YES